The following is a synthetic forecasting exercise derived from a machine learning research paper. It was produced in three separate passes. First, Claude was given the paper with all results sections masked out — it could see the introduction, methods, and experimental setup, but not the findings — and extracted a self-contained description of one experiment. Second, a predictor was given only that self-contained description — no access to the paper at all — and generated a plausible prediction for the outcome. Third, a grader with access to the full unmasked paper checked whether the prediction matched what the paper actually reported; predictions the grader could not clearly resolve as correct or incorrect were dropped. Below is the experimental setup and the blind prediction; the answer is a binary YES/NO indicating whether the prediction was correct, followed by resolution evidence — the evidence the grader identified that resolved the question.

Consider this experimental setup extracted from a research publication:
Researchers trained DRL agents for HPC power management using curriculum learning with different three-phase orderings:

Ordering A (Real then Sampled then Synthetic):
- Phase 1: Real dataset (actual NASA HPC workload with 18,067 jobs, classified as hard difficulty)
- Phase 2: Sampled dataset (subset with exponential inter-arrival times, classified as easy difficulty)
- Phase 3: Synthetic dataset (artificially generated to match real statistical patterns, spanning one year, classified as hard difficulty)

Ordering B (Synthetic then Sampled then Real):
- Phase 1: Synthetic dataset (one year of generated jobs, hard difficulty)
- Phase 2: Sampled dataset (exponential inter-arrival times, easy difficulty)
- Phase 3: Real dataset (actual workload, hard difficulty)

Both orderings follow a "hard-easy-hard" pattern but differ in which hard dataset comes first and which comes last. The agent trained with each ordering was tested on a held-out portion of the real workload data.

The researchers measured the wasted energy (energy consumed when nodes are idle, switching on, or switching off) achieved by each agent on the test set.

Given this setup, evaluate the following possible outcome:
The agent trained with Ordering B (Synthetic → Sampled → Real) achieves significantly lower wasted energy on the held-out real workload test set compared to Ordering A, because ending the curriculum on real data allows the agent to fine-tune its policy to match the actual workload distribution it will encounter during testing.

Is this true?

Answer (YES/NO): NO